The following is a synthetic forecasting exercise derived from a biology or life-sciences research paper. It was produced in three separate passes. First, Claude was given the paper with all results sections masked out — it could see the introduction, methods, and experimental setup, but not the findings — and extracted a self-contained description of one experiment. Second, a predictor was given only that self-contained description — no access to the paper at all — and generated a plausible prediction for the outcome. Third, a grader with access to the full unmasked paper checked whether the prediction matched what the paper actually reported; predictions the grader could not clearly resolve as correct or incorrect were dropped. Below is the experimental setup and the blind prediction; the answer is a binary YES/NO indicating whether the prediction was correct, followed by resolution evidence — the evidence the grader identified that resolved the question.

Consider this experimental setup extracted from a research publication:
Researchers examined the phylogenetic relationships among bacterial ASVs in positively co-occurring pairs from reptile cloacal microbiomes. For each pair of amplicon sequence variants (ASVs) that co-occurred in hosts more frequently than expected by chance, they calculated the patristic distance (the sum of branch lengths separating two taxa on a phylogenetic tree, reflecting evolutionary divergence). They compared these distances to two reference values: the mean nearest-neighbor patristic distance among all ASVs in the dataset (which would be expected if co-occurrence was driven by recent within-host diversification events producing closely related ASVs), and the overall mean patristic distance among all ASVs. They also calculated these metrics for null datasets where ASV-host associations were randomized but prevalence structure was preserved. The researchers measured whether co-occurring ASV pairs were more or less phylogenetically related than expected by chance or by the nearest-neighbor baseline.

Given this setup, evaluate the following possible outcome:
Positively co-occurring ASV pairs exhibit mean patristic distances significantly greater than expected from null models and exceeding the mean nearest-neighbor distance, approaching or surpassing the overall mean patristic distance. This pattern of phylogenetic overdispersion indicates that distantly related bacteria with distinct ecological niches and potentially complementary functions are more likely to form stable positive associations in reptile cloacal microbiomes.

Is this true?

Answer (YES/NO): NO